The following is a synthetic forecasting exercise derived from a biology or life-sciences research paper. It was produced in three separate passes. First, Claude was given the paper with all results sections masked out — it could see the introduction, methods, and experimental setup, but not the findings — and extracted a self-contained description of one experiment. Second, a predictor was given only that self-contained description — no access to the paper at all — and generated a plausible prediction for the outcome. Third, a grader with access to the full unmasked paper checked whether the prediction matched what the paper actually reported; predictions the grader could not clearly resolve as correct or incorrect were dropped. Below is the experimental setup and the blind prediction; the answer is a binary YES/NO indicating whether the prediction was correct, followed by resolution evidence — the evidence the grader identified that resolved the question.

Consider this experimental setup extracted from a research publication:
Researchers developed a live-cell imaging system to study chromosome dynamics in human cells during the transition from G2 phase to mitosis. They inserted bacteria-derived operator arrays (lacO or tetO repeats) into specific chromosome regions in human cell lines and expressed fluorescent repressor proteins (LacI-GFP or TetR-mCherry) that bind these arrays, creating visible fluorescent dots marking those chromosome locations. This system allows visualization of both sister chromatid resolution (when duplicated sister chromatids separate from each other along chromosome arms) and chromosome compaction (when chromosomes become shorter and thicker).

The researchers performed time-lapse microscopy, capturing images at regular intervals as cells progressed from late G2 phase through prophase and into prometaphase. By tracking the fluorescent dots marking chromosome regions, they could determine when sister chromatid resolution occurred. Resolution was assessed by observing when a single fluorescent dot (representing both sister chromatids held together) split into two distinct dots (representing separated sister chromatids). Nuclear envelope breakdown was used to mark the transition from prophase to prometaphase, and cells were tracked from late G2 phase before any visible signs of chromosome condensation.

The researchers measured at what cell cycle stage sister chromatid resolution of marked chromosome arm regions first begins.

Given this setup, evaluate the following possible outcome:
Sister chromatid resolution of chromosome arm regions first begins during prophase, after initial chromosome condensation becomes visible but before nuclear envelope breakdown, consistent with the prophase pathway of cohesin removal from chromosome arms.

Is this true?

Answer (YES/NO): NO